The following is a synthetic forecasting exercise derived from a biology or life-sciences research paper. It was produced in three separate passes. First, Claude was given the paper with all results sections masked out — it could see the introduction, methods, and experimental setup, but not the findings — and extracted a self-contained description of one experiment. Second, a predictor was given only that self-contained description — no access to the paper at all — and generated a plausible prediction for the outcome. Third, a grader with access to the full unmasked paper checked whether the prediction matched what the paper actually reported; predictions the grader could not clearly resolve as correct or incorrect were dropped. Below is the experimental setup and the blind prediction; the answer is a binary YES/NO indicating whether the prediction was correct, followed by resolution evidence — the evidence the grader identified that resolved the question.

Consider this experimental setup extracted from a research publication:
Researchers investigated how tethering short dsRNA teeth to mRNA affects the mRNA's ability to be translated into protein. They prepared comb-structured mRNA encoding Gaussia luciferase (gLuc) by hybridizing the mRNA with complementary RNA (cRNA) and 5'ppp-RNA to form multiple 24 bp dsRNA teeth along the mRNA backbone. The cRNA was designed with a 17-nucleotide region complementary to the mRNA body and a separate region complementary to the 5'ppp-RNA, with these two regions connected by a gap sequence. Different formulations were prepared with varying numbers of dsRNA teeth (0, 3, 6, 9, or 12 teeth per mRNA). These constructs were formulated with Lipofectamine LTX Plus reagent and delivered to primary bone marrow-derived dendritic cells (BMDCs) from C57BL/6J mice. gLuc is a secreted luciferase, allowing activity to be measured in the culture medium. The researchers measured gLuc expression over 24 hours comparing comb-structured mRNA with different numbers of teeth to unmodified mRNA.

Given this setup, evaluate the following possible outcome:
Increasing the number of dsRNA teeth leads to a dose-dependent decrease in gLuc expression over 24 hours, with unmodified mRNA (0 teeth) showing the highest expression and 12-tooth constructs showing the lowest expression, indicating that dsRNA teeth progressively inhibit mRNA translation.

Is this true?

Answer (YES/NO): NO